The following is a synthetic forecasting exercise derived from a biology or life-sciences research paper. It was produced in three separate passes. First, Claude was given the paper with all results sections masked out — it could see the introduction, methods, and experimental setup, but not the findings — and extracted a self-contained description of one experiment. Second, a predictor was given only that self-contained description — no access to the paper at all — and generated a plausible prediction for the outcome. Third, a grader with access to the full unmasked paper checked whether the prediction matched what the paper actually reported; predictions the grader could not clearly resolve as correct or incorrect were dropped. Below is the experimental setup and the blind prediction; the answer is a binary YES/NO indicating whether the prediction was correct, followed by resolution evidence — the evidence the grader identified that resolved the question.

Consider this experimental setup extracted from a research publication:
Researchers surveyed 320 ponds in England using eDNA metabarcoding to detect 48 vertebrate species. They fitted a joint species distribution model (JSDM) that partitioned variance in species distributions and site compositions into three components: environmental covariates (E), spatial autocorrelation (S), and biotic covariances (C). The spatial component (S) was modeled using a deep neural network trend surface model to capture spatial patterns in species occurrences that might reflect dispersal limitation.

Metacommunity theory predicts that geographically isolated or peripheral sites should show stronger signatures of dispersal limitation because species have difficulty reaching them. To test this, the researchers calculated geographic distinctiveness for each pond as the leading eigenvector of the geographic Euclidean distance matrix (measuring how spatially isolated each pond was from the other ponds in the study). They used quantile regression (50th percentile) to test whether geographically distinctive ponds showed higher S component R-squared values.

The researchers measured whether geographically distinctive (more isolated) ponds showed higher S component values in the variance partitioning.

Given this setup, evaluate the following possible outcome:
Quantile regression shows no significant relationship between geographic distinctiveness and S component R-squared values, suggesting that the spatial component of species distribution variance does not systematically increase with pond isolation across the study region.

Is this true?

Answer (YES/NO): NO